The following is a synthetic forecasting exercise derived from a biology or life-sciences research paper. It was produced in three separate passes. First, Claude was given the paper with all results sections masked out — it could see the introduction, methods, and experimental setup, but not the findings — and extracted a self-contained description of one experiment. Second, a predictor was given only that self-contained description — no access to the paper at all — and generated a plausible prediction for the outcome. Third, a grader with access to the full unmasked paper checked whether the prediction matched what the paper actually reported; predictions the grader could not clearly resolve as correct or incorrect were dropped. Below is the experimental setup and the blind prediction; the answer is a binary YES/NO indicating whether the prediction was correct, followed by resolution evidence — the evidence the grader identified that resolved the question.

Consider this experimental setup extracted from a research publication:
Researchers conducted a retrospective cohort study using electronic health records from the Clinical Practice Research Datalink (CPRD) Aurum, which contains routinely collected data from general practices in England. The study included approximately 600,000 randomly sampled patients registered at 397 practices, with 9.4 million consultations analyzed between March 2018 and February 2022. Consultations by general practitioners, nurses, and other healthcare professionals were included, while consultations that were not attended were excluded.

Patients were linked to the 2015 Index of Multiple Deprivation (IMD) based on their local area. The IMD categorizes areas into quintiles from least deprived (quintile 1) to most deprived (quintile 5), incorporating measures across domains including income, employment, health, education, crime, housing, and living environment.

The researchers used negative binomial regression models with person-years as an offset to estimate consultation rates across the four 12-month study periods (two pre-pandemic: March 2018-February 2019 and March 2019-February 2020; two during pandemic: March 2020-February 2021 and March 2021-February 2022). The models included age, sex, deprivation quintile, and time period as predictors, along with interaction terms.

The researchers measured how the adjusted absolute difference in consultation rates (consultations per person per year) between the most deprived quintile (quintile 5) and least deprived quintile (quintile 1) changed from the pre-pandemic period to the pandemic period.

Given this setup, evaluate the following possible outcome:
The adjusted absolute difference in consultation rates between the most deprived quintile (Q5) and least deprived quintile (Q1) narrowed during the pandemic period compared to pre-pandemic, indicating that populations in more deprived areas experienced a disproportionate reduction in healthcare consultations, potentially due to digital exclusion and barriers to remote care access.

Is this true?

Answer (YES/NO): NO